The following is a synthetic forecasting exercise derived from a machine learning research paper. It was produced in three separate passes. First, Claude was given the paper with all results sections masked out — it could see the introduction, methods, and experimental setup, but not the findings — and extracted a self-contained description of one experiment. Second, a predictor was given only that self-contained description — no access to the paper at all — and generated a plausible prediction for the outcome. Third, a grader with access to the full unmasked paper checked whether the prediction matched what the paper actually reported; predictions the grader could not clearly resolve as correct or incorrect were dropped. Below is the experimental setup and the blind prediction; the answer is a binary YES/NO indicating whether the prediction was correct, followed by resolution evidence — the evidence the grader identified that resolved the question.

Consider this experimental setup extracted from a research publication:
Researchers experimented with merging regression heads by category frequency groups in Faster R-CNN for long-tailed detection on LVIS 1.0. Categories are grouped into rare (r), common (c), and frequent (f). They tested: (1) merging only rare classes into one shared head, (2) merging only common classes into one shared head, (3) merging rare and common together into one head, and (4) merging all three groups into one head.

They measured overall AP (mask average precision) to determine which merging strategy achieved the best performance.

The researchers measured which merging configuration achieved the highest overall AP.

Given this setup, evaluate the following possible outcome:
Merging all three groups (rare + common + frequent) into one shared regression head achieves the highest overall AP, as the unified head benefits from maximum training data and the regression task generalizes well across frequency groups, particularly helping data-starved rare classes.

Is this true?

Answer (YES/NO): NO